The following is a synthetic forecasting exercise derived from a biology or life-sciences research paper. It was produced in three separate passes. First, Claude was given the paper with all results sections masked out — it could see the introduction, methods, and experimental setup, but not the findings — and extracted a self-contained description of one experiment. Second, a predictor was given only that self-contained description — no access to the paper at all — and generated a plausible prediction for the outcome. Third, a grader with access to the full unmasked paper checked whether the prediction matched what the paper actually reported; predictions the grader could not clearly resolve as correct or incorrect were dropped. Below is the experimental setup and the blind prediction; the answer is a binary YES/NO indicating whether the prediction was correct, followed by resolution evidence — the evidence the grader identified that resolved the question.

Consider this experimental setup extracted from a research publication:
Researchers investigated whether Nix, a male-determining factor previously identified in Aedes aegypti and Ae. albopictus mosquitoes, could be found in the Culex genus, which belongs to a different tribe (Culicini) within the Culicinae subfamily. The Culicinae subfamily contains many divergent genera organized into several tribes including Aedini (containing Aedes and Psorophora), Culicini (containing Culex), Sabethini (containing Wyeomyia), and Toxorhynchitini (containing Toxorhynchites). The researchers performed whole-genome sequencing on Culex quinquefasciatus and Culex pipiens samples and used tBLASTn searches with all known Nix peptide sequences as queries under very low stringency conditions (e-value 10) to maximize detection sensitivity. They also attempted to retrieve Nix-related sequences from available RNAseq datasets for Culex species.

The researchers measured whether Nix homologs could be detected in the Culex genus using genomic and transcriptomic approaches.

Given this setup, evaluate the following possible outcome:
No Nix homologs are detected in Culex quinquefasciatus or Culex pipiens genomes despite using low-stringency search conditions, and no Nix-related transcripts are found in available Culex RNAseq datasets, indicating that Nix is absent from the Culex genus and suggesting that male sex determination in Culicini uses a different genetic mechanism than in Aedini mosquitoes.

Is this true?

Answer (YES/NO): NO